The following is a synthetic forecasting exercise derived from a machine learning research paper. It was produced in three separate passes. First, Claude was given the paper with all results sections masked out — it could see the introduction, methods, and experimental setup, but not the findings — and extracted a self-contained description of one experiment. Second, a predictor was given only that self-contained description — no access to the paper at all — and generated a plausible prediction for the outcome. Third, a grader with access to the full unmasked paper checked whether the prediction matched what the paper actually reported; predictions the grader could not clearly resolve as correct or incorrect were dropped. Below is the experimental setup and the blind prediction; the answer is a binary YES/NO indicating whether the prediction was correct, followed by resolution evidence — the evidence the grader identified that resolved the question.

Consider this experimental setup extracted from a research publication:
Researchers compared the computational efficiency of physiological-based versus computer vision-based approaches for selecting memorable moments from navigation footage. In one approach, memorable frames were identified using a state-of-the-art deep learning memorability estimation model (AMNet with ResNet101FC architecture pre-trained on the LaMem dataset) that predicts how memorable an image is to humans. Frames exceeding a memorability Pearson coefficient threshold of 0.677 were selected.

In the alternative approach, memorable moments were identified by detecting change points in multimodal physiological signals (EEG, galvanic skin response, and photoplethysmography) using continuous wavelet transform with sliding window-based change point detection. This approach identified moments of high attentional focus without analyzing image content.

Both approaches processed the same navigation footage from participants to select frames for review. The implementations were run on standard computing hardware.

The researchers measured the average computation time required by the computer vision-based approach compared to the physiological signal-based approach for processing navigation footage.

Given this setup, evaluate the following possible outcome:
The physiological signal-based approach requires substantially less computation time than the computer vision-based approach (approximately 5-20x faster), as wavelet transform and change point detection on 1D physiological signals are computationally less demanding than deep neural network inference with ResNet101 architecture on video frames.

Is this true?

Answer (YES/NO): NO